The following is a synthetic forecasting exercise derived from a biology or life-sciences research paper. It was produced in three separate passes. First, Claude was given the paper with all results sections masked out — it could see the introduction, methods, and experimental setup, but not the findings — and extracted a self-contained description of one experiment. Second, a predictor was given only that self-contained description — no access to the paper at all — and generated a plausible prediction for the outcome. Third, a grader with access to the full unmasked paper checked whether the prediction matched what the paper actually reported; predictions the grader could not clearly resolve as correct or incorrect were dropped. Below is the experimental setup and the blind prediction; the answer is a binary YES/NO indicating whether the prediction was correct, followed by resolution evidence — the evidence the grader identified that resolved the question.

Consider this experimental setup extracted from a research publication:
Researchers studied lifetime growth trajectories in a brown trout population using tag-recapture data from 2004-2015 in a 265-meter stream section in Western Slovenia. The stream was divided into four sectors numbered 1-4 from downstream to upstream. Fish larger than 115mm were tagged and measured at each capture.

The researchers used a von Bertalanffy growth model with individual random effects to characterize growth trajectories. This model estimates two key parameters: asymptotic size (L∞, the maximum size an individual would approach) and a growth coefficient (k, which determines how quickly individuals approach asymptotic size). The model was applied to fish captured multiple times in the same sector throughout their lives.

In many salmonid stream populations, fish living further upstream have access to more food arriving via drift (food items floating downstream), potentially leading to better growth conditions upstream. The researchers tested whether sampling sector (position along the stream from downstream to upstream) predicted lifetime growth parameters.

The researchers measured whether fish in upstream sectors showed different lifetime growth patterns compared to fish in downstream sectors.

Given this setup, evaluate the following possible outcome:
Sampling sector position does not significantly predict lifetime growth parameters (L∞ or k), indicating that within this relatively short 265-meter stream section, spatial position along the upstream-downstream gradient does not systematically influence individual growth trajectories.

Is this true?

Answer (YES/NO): NO